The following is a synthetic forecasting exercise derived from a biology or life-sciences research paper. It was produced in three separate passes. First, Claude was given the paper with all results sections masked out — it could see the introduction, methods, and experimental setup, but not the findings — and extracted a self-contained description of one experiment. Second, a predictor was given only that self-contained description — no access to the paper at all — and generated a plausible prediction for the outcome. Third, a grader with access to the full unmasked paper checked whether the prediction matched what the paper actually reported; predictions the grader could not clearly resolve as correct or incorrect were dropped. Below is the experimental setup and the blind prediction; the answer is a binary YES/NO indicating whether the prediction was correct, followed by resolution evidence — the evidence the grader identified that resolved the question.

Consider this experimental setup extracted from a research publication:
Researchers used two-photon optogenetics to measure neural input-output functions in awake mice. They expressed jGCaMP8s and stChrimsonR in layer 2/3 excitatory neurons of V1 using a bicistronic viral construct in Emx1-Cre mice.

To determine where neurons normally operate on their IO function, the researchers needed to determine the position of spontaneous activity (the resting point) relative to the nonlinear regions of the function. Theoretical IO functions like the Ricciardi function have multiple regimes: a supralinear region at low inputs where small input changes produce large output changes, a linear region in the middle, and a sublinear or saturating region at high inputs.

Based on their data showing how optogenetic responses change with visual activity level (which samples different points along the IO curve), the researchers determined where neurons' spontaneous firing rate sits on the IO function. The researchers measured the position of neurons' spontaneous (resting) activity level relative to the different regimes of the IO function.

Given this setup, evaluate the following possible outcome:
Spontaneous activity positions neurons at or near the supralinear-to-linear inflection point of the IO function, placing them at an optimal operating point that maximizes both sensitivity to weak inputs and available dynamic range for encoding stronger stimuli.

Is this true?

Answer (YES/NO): YES